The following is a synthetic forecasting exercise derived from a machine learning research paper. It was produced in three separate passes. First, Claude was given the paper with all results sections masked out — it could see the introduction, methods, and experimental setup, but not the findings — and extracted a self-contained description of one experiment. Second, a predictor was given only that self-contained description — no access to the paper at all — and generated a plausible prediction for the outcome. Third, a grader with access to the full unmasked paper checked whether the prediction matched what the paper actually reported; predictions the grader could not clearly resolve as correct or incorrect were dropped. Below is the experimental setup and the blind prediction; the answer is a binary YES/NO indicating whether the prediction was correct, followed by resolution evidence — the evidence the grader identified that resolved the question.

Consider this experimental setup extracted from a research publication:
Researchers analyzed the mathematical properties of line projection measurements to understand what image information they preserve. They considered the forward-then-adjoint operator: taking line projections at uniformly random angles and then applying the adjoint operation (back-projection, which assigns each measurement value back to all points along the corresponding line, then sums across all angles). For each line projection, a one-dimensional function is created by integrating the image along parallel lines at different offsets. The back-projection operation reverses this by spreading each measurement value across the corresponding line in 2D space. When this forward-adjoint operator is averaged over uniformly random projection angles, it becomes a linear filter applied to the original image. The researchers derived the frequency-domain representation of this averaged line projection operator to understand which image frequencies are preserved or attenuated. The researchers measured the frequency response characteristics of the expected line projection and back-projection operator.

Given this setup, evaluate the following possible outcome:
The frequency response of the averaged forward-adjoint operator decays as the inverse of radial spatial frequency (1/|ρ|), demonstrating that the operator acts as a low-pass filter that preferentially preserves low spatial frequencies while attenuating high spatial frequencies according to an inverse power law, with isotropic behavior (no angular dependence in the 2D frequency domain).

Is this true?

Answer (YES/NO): YES